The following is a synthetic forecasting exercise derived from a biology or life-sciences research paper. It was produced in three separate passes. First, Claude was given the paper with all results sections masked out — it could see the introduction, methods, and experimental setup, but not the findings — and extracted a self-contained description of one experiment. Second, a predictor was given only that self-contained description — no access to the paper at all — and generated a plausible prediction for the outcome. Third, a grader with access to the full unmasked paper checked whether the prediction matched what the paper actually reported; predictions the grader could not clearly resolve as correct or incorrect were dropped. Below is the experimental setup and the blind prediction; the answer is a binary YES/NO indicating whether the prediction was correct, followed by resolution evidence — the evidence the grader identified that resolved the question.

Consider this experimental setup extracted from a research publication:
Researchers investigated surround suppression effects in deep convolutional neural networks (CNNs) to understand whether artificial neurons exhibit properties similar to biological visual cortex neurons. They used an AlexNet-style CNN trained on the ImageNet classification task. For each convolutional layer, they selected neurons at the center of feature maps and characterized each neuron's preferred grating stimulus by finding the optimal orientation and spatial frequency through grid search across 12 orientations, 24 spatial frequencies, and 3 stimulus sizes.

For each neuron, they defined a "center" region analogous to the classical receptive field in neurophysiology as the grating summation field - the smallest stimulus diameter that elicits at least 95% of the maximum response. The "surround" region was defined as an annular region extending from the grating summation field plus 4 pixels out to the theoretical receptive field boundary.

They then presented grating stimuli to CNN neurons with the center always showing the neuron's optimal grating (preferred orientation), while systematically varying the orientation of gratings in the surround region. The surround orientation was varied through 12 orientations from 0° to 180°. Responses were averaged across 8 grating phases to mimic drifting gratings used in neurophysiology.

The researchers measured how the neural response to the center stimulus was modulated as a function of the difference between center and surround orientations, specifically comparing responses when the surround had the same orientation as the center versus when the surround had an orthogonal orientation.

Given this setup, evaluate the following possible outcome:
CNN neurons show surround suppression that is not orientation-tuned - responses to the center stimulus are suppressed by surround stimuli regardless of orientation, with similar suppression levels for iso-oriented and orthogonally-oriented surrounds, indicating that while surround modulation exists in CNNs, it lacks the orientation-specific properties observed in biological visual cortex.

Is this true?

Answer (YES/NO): NO